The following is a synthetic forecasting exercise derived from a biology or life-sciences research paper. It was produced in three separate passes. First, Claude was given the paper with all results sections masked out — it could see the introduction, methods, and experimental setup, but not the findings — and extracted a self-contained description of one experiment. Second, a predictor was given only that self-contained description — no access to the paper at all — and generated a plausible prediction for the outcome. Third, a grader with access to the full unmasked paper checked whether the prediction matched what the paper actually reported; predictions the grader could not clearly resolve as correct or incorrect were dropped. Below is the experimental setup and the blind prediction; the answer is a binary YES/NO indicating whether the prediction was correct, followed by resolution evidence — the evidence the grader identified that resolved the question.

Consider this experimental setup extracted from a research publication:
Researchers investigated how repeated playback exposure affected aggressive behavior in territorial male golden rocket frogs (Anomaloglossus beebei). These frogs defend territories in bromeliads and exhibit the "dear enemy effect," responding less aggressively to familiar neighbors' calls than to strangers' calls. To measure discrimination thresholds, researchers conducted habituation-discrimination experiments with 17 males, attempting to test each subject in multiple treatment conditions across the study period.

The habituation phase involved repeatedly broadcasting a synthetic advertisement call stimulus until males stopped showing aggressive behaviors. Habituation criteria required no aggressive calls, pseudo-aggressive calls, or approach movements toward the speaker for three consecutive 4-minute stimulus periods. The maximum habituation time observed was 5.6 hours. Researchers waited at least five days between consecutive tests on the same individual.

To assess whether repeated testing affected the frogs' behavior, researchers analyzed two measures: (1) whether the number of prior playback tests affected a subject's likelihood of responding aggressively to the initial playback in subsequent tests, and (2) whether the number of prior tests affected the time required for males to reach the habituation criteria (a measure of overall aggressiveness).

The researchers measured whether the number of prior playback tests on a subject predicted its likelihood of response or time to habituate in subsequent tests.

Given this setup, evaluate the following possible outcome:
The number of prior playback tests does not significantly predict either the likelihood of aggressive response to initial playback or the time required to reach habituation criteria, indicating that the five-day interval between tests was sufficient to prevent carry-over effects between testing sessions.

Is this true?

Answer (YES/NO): YES